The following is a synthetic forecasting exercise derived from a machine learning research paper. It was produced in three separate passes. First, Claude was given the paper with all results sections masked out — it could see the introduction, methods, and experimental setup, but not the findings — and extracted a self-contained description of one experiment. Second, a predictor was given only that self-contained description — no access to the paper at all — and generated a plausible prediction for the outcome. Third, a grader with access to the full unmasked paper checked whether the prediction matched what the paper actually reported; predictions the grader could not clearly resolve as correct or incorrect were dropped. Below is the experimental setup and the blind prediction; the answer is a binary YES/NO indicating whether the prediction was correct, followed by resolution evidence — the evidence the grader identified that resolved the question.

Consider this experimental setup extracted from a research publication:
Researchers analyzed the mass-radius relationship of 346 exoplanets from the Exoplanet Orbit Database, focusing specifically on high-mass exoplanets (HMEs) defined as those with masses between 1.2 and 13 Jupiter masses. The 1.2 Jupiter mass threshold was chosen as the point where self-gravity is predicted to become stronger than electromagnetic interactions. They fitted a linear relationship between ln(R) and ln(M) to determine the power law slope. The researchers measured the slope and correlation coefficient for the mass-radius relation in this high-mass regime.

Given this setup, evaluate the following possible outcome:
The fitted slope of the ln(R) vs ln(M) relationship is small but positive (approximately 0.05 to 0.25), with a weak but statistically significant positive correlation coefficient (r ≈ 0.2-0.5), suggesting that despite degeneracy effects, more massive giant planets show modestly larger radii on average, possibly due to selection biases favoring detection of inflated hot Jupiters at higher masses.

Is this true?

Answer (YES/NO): NO